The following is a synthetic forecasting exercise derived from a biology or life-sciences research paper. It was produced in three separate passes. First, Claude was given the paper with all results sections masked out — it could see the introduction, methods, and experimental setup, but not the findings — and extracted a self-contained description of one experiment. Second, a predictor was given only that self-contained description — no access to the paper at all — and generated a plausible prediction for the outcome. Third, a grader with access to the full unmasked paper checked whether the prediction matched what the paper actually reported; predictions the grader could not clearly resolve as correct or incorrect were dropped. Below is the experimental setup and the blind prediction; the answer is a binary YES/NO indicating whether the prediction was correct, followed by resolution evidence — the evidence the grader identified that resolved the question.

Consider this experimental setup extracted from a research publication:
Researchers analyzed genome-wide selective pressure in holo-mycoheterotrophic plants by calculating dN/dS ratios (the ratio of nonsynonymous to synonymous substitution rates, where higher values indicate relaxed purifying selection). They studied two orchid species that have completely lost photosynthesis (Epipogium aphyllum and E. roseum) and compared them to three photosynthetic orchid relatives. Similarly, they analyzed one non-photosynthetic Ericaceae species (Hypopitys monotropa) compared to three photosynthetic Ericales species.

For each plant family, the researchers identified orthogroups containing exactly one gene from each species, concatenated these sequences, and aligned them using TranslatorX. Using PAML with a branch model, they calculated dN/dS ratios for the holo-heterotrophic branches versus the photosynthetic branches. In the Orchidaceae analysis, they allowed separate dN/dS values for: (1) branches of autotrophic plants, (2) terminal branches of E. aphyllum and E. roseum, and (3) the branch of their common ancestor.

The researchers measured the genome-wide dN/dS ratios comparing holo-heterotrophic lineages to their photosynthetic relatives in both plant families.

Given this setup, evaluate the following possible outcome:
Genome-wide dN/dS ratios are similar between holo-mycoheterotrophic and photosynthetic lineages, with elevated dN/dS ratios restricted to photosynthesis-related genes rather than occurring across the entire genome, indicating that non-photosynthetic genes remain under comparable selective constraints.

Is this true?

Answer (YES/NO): YES